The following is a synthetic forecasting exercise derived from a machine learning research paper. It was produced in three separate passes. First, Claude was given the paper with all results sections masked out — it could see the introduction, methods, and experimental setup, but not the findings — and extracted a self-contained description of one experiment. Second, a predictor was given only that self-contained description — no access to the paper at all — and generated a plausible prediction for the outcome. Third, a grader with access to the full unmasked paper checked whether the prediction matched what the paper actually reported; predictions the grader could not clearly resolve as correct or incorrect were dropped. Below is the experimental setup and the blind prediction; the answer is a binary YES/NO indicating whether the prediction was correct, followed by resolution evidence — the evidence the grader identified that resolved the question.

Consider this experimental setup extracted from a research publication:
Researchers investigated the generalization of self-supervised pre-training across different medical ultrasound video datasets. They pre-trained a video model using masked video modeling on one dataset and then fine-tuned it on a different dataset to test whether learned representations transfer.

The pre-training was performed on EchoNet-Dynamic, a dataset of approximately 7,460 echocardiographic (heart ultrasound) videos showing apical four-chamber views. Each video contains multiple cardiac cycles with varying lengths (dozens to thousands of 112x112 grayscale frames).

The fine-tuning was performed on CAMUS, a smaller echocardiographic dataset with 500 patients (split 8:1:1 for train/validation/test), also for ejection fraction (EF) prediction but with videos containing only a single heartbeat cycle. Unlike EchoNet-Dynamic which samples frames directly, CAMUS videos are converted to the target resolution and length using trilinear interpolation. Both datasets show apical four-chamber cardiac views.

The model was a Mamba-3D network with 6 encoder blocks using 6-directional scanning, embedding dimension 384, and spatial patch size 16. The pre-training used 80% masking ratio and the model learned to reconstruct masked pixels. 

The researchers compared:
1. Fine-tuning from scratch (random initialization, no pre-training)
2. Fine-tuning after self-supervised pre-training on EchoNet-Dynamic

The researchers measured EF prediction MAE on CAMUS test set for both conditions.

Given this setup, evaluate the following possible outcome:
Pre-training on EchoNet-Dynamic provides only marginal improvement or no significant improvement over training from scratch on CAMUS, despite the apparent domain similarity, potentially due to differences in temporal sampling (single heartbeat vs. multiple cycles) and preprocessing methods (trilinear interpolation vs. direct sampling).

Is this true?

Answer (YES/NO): NO